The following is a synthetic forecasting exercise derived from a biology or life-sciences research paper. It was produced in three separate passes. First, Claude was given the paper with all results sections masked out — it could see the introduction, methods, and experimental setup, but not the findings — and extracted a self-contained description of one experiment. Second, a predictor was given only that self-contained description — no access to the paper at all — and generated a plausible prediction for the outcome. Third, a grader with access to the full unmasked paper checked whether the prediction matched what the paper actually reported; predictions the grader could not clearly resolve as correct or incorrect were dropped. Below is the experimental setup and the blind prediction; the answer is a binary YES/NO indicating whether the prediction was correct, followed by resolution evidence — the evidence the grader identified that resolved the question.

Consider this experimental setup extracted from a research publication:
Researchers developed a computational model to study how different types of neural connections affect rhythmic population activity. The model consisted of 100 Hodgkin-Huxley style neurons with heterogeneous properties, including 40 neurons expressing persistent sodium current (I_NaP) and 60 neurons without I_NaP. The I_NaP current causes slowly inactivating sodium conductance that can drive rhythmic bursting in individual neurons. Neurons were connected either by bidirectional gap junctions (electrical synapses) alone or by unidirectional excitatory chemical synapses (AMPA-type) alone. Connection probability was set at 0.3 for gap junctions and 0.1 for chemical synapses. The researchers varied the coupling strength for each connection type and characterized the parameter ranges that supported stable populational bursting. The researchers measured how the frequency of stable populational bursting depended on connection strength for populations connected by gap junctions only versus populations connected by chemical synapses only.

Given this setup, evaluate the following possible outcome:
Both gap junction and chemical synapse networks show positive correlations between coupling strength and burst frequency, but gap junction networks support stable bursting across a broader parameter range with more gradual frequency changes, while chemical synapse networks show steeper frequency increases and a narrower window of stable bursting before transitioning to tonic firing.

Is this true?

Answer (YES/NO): NO